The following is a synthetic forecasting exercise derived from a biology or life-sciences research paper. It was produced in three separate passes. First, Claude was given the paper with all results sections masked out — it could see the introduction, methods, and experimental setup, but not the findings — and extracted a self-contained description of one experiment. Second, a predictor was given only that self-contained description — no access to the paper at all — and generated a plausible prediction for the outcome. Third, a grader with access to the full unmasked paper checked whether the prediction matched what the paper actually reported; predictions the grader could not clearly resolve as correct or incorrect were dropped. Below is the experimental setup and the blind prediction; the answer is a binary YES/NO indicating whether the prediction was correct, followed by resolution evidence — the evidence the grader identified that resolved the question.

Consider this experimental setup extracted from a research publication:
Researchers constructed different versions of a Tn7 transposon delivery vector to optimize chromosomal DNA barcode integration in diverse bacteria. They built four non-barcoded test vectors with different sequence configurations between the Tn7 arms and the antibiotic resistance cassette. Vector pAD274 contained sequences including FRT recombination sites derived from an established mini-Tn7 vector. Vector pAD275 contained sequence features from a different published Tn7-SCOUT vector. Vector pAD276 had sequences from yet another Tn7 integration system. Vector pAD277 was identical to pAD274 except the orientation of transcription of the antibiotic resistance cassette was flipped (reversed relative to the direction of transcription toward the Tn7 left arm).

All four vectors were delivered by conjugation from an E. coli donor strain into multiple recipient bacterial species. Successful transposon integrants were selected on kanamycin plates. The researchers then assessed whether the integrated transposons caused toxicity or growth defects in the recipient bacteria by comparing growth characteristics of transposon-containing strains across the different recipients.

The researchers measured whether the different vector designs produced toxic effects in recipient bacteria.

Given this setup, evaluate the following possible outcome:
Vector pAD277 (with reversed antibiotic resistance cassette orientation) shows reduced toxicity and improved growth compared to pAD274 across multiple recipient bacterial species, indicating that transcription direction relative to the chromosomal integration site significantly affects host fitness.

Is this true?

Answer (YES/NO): YES